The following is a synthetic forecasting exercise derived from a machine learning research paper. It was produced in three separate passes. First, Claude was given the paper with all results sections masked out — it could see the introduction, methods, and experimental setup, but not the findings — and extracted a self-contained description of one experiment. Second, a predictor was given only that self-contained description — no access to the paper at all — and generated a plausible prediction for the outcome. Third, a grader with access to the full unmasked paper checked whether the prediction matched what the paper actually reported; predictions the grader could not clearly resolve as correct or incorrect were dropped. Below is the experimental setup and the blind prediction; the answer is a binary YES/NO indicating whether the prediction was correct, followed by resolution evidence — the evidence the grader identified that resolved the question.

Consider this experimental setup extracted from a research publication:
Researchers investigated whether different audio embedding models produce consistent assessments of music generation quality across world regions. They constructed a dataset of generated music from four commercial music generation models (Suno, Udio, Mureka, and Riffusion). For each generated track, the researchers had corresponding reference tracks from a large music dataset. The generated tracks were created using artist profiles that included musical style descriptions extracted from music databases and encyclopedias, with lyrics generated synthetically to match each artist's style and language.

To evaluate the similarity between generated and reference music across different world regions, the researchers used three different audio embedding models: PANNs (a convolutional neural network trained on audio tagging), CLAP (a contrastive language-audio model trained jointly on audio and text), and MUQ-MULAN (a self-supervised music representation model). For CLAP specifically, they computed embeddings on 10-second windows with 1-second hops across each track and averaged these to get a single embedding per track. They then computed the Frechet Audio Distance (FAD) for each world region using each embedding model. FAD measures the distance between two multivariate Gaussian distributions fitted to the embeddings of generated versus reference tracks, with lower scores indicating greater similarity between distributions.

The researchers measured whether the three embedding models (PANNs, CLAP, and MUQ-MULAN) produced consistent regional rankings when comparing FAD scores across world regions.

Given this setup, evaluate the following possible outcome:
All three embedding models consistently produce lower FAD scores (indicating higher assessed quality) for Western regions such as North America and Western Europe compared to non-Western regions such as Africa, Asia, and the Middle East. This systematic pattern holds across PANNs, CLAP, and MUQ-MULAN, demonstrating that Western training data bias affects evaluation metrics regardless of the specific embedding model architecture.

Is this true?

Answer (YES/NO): NO